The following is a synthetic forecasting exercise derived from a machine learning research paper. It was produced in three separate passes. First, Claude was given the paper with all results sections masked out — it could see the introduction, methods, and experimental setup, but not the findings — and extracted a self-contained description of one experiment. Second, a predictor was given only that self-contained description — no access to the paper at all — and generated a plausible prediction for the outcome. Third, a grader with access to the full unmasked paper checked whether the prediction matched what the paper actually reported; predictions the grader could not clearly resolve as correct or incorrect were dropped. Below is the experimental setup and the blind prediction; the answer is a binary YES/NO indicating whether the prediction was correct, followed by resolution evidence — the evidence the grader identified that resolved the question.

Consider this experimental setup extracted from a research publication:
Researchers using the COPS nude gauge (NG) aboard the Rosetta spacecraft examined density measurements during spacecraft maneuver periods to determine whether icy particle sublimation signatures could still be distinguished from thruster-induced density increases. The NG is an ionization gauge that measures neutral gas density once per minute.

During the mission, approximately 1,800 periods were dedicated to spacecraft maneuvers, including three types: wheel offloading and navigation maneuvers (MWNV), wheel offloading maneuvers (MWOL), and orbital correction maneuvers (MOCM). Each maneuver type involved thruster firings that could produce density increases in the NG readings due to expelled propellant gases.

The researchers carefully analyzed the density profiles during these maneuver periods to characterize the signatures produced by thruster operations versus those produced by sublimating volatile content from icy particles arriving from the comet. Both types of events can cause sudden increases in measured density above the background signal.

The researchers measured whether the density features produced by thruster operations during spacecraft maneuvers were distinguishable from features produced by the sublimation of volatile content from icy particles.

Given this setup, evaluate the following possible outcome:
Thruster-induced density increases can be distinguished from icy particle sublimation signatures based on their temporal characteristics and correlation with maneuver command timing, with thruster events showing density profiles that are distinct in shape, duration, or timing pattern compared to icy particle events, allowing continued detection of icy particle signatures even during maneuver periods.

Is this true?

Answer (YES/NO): YES